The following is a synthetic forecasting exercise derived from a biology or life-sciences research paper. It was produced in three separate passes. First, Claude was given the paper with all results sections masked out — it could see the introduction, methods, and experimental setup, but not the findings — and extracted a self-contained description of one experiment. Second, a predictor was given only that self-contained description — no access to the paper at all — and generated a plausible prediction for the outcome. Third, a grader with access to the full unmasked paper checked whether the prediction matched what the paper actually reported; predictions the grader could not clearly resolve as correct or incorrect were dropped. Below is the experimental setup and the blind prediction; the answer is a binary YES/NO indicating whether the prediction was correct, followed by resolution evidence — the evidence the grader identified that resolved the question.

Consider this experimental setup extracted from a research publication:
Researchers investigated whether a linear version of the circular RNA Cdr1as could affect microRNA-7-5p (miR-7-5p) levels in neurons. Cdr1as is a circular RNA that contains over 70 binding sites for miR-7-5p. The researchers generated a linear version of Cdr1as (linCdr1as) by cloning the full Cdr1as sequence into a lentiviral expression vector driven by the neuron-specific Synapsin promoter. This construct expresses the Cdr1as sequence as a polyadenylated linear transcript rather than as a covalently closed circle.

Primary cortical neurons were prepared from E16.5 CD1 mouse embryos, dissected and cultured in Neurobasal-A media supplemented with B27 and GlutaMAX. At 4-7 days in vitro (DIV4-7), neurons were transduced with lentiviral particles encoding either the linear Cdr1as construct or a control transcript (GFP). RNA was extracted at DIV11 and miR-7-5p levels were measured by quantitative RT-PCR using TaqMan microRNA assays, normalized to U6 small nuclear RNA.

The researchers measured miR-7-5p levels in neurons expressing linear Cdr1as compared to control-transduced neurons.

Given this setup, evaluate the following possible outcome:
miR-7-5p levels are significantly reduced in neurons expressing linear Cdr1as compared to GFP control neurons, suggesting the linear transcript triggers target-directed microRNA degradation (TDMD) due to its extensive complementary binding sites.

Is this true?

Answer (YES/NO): YES